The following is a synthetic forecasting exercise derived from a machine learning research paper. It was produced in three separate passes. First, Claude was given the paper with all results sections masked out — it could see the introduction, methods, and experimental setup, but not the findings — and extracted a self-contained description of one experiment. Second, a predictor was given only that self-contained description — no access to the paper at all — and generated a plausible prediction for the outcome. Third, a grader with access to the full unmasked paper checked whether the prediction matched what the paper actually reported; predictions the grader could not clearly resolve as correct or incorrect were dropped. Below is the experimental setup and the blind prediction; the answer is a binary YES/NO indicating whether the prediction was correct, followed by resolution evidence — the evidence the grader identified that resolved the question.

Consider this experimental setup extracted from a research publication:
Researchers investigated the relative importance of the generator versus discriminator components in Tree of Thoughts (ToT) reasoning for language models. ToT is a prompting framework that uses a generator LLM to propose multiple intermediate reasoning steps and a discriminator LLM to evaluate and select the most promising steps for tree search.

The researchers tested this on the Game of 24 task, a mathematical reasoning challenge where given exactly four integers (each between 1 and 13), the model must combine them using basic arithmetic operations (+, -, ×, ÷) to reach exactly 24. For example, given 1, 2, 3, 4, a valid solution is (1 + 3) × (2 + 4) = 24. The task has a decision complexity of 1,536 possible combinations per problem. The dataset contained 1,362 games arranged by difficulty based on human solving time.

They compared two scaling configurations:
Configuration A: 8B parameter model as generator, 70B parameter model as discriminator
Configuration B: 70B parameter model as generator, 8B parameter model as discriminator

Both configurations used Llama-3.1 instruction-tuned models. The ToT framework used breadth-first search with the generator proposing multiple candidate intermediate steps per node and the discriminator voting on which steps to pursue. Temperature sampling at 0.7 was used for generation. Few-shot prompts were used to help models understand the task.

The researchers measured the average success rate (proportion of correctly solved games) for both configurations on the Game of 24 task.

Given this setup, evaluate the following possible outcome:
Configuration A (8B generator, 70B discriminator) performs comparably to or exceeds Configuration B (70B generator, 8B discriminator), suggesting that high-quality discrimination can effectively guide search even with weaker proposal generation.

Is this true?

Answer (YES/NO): NO